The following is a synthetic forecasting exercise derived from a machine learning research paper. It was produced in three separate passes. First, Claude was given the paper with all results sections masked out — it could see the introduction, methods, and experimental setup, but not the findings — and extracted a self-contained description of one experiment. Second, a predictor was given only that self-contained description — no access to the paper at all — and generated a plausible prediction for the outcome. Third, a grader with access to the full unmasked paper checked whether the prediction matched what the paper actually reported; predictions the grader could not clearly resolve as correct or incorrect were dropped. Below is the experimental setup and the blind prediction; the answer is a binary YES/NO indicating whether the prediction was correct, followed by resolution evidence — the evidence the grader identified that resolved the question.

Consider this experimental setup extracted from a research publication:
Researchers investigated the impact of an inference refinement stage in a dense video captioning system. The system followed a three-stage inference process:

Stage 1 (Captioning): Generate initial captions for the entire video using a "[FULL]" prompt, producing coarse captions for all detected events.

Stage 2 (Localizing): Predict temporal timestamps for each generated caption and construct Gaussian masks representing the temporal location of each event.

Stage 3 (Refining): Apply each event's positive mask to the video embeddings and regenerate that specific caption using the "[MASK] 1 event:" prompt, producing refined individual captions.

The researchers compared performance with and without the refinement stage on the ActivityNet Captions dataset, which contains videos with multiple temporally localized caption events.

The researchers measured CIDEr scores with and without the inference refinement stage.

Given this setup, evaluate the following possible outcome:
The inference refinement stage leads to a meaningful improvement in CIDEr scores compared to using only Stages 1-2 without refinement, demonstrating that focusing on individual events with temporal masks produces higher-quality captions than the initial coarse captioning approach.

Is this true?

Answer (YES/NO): YES